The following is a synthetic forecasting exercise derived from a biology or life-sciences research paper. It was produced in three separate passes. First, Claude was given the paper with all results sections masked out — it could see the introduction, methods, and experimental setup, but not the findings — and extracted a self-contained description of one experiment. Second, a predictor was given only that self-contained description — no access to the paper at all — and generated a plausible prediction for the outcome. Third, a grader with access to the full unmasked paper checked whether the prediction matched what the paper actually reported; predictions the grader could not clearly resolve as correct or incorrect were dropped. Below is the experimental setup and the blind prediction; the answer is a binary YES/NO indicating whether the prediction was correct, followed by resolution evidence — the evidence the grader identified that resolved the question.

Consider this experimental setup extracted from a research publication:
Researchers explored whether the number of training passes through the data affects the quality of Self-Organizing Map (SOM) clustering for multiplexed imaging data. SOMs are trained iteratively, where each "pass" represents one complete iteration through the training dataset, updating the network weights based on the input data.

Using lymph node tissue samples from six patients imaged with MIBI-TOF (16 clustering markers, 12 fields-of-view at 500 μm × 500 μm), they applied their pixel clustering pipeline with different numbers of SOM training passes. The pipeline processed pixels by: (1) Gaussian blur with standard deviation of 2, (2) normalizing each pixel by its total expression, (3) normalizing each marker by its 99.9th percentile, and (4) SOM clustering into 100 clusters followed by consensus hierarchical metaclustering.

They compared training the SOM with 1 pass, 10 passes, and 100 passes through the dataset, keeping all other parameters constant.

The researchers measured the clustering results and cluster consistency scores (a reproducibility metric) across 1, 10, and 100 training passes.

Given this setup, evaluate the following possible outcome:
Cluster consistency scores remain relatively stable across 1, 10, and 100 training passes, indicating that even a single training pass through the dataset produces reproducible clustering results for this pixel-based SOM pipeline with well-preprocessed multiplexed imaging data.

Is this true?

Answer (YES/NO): NO